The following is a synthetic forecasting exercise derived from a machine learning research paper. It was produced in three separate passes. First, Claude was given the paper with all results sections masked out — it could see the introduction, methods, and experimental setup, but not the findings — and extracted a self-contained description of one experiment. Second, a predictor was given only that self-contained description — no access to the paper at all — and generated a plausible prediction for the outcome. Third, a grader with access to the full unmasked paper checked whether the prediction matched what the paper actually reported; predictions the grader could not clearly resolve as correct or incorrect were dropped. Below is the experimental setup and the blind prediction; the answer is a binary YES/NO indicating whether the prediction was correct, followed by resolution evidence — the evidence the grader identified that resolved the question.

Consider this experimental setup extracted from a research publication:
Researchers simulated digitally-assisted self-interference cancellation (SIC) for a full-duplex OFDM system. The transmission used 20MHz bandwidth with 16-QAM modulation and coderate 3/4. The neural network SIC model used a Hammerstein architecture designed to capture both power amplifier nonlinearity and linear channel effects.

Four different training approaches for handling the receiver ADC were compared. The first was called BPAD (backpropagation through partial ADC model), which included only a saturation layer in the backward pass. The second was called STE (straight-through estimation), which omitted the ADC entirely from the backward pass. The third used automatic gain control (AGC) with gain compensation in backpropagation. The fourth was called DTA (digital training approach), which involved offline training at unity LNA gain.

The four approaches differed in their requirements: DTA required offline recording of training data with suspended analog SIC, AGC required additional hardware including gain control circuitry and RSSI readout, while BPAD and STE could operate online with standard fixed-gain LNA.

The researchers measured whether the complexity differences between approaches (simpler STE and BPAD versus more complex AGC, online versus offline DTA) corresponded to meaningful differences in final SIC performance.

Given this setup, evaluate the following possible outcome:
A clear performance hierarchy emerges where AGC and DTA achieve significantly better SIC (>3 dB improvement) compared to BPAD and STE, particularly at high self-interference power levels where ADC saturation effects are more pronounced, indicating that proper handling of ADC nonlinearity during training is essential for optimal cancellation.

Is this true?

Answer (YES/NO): NO